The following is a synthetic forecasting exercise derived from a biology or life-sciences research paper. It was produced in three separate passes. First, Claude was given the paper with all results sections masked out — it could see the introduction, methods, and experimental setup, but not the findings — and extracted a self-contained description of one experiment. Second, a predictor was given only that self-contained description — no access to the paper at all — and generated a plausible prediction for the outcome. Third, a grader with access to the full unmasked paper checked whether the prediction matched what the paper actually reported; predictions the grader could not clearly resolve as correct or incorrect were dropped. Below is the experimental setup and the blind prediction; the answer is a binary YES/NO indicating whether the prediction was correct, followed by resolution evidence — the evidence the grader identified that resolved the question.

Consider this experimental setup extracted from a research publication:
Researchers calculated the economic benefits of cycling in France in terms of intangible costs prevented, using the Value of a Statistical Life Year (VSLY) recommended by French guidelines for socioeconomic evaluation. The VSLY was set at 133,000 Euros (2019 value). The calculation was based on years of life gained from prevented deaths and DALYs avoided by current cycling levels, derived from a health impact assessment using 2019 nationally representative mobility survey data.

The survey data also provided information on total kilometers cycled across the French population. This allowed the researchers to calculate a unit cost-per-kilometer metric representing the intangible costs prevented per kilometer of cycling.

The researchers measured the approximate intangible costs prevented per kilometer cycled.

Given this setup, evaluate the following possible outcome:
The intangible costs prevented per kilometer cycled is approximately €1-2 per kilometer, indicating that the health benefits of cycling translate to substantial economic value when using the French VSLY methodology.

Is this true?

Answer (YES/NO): YES